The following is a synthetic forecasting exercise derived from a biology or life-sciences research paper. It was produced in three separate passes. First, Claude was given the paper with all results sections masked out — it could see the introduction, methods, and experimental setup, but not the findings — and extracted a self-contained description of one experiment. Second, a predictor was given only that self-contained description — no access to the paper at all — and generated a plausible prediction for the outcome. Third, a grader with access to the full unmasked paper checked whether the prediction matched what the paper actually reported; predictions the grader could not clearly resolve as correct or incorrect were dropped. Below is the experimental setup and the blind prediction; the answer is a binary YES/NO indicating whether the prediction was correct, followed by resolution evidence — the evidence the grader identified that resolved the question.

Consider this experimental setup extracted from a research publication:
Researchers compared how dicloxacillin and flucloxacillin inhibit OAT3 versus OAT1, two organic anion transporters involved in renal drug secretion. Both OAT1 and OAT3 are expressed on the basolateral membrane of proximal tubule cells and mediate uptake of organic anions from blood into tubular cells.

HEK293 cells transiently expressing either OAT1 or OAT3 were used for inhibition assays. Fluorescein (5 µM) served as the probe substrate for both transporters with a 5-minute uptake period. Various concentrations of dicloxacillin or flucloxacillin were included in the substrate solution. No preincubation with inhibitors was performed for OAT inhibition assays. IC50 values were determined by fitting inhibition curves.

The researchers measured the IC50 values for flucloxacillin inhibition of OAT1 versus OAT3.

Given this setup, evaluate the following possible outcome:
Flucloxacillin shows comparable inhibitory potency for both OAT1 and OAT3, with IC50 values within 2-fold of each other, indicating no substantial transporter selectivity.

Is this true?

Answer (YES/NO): NO